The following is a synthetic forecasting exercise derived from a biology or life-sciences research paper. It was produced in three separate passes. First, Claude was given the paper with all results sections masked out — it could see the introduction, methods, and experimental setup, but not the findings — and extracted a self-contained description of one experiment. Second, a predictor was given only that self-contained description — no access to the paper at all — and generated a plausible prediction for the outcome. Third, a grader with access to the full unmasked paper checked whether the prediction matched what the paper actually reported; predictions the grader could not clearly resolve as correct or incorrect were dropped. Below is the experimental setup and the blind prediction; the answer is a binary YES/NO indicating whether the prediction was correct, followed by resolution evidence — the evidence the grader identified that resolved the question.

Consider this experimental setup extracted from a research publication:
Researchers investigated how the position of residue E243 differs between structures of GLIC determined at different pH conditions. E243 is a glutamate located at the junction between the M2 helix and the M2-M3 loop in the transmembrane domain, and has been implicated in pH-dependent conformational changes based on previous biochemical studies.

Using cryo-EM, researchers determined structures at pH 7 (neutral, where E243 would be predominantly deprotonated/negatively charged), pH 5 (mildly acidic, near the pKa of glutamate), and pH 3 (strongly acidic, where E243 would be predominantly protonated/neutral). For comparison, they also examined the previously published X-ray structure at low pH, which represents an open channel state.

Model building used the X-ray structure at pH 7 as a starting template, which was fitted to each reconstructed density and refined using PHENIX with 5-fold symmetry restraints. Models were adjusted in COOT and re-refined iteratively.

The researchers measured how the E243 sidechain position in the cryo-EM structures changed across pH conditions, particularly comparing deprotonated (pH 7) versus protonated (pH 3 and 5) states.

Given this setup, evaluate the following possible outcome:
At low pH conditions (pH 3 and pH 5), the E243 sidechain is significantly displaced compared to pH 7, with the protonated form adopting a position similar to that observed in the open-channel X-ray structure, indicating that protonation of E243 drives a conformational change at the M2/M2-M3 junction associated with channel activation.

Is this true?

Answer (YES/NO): NO